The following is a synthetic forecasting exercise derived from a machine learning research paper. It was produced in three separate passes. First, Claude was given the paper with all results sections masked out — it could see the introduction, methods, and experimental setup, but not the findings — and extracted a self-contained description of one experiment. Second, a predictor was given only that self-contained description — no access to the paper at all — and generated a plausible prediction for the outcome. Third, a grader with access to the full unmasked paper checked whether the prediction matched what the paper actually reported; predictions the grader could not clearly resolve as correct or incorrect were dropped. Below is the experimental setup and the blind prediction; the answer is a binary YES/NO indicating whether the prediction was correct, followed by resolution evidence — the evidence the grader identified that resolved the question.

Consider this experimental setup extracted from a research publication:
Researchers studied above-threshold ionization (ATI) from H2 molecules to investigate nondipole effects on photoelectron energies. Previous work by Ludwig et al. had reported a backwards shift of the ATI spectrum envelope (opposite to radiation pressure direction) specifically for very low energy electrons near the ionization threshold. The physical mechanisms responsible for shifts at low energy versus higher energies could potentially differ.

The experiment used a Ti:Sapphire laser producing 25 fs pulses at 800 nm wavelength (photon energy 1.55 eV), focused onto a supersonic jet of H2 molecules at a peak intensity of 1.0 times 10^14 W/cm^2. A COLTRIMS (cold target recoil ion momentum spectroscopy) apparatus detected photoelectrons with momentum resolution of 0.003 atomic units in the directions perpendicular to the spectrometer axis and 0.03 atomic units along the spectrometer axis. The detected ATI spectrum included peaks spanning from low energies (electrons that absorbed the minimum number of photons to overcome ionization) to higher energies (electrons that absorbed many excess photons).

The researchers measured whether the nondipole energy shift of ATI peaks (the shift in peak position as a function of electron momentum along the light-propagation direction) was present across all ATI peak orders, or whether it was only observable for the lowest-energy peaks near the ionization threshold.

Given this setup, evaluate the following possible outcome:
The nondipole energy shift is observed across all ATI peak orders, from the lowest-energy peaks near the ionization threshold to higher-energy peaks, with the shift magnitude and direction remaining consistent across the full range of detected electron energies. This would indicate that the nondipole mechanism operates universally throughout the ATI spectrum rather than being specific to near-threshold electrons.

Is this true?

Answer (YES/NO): YES